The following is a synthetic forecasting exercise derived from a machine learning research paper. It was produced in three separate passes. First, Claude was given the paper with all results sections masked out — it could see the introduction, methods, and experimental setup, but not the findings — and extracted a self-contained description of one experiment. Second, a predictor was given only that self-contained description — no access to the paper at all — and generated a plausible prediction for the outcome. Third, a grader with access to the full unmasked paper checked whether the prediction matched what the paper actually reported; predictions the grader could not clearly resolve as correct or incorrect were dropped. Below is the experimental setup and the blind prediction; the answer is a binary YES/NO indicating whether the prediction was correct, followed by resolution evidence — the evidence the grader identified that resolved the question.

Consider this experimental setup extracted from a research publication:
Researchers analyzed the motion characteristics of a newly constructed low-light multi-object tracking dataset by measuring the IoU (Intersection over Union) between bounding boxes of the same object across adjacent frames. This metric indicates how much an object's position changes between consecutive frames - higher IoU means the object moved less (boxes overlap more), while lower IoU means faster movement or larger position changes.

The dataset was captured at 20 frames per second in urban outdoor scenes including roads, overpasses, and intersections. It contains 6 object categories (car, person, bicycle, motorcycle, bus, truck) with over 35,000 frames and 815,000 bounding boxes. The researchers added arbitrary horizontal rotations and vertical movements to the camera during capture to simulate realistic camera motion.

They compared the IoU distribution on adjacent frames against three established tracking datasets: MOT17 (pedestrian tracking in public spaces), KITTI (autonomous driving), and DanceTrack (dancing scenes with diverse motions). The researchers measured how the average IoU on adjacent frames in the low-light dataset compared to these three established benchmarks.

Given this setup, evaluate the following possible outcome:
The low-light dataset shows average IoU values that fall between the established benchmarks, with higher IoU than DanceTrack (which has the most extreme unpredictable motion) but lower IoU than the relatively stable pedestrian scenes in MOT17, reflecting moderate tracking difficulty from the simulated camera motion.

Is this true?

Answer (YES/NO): NO